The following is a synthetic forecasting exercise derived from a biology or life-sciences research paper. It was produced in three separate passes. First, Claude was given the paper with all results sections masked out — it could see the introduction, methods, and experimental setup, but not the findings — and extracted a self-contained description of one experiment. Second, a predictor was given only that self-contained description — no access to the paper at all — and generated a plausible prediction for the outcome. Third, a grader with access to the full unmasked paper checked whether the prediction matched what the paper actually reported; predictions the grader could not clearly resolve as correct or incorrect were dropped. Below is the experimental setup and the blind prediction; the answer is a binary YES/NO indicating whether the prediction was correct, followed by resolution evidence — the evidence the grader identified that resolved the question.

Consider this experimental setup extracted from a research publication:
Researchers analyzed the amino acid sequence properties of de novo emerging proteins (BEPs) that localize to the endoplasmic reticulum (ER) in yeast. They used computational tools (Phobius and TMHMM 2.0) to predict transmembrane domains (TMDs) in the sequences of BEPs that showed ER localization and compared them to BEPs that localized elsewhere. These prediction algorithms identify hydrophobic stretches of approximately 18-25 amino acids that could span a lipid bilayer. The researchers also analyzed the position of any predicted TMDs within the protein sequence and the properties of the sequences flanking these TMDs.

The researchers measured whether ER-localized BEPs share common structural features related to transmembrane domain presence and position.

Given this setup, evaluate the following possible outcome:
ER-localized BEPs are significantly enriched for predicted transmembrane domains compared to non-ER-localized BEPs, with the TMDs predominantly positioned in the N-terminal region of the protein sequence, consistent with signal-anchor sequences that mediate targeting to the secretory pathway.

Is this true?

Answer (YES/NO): NO